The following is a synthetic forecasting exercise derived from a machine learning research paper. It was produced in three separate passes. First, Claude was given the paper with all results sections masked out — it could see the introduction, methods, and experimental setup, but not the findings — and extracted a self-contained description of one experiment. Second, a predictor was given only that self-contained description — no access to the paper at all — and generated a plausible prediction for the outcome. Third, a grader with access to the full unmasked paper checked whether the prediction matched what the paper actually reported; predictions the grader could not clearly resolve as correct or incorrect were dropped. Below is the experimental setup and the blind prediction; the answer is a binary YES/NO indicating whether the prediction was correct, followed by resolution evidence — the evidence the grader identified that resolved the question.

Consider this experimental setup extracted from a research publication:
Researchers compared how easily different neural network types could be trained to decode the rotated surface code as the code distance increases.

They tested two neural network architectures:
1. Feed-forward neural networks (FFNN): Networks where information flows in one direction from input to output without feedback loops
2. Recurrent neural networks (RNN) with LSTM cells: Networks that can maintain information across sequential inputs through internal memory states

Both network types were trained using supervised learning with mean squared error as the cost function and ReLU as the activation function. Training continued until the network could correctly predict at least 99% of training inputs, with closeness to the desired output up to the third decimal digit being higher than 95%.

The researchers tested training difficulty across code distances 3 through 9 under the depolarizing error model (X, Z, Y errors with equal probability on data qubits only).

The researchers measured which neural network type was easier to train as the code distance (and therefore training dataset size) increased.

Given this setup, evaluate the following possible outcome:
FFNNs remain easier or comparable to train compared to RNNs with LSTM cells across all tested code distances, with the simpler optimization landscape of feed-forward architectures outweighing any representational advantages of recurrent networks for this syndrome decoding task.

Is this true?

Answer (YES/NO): NO